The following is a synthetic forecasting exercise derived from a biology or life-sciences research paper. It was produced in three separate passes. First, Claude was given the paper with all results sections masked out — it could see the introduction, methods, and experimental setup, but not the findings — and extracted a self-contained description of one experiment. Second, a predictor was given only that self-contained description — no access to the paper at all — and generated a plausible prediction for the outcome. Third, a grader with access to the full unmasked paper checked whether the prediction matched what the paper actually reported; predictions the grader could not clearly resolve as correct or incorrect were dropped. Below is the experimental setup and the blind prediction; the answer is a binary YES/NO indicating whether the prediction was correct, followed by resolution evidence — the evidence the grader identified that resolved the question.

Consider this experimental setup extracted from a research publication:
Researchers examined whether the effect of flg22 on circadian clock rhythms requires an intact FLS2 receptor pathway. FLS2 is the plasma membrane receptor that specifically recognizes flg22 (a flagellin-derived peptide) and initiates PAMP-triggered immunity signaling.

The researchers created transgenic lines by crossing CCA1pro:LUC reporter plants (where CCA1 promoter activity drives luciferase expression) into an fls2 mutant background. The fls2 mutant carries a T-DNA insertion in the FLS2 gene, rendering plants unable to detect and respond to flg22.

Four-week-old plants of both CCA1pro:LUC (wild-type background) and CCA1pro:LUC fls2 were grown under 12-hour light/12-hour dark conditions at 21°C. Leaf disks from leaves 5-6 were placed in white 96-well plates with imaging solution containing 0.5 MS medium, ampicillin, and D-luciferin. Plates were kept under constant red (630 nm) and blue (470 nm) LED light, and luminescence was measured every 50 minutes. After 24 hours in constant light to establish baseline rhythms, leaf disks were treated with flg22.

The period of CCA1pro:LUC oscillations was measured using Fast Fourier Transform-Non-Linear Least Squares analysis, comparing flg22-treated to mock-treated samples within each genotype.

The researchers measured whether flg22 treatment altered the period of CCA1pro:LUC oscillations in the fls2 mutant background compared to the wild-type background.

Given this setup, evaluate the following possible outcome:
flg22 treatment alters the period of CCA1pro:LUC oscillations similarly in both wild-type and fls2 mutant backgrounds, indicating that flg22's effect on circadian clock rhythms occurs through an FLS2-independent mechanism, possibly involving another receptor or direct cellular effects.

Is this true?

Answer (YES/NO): NO